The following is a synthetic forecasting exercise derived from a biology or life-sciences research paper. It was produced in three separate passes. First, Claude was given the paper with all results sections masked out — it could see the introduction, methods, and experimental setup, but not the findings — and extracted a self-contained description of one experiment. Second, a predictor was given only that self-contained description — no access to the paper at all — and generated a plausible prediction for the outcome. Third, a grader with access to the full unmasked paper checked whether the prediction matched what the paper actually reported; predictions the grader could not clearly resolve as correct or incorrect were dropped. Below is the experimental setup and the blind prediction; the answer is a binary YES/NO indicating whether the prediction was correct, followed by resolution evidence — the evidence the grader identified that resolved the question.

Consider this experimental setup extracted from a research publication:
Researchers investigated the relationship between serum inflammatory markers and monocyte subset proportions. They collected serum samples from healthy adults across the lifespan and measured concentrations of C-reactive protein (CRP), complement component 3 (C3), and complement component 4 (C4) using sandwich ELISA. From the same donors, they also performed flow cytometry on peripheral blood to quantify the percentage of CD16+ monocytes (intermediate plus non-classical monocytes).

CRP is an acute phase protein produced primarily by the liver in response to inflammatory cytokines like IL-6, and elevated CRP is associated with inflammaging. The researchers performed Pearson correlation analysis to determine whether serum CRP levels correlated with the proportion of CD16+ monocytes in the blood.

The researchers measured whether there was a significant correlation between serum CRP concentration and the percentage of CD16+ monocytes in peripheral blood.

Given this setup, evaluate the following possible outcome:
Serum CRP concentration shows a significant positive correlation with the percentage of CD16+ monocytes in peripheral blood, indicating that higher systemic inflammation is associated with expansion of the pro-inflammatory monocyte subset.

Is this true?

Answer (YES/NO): YES